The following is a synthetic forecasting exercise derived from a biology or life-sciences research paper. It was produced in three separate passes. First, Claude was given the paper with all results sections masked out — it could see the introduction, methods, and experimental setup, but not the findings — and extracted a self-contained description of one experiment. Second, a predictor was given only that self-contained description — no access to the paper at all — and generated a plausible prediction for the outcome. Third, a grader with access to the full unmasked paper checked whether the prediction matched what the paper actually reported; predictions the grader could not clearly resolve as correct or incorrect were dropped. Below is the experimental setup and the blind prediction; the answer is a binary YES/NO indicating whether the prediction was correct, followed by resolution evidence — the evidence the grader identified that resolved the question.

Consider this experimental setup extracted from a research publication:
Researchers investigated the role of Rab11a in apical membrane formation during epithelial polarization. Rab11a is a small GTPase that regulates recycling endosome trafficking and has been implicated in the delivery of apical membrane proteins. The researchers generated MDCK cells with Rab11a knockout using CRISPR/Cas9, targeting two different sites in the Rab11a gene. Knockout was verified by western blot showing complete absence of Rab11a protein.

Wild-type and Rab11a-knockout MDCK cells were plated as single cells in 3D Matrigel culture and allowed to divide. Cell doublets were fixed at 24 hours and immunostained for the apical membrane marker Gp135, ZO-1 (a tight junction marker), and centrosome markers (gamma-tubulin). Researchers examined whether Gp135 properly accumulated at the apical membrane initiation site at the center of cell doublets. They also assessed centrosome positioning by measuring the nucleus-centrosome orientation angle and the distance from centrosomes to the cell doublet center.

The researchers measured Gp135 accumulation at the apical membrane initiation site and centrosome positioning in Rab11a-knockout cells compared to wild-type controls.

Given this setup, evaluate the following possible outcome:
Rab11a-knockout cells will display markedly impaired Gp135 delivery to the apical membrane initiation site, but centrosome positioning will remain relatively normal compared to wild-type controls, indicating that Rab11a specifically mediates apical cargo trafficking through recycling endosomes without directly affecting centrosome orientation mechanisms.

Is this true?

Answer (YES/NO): YES